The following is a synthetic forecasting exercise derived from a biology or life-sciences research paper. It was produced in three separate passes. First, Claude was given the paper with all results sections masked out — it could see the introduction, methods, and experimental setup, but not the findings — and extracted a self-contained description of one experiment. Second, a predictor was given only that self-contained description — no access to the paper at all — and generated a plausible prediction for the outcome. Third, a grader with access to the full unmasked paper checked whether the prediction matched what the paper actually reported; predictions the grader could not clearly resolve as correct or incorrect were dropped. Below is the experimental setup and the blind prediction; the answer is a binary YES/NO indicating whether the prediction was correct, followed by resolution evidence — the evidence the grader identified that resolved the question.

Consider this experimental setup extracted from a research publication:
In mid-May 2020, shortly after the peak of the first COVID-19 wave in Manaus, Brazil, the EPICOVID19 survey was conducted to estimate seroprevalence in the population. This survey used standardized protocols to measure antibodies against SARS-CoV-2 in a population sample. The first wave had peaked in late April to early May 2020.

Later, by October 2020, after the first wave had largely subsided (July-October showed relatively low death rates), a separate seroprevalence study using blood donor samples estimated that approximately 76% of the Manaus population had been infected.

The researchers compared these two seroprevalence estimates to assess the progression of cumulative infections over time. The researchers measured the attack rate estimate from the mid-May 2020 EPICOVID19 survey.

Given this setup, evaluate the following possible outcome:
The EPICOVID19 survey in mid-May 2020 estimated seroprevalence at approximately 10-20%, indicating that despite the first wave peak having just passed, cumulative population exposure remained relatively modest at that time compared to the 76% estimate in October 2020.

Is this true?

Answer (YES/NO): YES